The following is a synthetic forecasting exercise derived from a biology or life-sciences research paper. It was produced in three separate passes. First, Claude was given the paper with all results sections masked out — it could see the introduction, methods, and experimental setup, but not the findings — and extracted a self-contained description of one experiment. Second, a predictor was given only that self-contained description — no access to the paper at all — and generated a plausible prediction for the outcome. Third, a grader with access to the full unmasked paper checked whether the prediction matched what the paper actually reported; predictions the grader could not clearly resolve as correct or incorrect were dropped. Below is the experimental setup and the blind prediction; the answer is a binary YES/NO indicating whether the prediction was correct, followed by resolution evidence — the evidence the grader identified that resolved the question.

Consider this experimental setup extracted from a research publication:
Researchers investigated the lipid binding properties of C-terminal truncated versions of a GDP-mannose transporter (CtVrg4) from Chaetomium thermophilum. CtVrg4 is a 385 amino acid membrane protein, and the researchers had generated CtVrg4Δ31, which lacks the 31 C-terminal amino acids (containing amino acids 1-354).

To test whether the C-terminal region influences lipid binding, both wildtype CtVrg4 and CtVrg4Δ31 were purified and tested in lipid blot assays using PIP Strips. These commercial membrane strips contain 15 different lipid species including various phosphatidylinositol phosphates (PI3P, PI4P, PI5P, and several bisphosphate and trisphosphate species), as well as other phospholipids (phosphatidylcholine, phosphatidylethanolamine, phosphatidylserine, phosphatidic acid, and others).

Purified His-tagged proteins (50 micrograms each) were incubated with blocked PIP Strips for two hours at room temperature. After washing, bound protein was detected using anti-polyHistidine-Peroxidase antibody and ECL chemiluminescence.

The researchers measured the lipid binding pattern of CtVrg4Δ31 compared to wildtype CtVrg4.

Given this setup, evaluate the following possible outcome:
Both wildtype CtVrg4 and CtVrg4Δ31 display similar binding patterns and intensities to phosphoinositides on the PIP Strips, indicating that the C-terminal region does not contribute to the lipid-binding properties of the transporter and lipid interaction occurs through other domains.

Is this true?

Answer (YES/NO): YES